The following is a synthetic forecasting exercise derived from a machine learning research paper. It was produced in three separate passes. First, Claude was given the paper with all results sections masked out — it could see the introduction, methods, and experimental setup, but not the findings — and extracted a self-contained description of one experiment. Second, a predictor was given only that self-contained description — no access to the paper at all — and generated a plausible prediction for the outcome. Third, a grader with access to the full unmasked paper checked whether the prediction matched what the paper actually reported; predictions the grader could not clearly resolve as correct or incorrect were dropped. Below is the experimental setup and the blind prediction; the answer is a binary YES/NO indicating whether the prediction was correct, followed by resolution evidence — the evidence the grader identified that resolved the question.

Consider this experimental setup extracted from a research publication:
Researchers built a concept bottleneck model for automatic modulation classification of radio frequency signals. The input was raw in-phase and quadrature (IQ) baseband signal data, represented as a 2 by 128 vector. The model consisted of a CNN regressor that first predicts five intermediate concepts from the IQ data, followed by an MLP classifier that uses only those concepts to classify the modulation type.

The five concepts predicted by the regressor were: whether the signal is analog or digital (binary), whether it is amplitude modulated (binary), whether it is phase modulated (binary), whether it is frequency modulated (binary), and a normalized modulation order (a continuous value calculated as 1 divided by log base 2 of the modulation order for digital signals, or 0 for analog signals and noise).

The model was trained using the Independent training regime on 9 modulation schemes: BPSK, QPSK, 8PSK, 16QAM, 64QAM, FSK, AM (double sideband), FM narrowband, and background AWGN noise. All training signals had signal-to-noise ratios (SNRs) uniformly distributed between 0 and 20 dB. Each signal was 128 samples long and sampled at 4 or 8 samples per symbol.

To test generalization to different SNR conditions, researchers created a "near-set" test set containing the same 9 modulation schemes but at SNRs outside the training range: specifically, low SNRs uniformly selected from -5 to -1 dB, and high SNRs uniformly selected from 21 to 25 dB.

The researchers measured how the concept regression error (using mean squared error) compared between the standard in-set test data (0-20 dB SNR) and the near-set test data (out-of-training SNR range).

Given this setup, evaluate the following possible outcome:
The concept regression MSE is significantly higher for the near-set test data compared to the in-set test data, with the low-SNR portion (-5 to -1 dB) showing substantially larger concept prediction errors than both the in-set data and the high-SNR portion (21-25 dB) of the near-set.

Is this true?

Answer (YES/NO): NO